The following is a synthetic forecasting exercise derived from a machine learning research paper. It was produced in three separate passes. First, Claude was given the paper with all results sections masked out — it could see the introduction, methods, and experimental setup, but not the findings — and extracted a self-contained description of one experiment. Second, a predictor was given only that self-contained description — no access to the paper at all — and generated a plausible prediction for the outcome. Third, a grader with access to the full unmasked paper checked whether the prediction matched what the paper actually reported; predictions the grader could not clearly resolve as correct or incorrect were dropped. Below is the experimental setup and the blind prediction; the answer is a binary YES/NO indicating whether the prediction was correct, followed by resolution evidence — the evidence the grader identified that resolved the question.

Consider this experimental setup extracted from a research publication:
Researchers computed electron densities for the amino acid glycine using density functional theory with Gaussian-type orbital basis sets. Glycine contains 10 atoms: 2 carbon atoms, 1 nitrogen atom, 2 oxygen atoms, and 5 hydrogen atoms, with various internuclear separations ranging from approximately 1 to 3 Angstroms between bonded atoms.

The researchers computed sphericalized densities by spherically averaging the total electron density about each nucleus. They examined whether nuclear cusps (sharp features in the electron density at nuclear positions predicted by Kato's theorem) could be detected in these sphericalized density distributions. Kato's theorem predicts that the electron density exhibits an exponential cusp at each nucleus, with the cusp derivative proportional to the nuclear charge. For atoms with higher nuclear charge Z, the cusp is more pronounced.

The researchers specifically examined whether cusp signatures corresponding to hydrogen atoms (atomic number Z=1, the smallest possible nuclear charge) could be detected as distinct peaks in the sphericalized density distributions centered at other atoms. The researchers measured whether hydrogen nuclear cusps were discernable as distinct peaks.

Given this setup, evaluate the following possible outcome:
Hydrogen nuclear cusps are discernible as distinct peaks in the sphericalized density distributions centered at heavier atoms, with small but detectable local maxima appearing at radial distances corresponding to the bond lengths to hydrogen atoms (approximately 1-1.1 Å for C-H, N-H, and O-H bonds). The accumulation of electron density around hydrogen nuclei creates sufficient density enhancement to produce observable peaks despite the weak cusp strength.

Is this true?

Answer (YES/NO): NO